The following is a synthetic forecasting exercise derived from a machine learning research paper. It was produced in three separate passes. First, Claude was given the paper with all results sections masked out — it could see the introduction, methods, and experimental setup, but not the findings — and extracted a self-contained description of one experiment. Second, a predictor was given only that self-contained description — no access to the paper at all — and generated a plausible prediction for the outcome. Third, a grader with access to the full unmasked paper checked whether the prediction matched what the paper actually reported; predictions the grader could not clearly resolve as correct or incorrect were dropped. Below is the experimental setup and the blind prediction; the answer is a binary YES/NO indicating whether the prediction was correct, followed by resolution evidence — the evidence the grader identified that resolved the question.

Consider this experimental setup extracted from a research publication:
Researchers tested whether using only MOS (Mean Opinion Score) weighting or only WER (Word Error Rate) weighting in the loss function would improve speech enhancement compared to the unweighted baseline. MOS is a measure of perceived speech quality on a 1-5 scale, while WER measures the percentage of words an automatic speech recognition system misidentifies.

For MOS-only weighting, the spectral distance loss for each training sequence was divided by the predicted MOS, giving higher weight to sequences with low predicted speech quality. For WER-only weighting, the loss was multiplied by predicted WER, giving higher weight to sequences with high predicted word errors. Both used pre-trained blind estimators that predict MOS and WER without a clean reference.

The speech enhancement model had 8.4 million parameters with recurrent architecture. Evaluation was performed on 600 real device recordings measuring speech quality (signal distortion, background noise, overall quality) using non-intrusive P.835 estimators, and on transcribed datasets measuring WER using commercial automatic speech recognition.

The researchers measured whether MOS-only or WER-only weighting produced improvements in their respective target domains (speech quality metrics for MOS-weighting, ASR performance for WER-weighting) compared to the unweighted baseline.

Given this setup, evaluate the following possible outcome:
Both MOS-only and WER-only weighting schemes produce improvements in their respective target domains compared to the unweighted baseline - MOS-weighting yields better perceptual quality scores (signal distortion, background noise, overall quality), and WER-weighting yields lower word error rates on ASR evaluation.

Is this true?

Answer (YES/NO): NO